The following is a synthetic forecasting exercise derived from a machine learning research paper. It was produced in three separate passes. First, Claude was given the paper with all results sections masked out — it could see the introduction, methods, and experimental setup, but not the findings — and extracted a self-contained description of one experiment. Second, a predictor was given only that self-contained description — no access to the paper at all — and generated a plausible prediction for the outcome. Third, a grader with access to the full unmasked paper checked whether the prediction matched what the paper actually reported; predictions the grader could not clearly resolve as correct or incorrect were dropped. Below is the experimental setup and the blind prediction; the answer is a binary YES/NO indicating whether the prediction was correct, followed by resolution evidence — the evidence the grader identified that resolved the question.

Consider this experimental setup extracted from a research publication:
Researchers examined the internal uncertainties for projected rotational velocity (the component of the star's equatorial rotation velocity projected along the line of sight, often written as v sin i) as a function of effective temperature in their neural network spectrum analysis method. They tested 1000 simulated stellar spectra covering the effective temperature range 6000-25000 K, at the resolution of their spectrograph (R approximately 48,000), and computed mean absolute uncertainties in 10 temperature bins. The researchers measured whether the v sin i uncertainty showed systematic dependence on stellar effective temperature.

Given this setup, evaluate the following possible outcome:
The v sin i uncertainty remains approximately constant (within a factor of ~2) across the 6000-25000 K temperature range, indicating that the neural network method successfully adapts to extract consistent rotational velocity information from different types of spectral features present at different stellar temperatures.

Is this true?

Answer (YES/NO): YES